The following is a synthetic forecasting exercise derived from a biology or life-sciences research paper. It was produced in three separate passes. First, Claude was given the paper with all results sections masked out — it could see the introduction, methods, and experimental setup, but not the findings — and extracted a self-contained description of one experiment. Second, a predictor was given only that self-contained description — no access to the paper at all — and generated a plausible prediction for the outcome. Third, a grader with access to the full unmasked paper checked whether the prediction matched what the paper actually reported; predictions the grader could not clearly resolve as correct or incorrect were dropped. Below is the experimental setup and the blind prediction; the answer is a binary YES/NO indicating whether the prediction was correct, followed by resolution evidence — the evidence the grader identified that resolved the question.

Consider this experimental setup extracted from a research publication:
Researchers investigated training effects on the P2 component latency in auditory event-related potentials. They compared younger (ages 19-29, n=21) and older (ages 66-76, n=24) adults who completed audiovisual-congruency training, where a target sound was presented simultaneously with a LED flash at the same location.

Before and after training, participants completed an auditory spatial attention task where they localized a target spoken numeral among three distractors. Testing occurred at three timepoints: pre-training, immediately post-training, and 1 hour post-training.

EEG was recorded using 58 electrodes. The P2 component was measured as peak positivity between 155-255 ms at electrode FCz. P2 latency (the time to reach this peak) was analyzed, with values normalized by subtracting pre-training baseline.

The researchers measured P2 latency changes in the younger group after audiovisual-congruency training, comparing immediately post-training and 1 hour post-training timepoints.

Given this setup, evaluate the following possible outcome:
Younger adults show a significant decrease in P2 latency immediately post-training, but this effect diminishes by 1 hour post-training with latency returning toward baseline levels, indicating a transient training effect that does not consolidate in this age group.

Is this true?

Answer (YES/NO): NO